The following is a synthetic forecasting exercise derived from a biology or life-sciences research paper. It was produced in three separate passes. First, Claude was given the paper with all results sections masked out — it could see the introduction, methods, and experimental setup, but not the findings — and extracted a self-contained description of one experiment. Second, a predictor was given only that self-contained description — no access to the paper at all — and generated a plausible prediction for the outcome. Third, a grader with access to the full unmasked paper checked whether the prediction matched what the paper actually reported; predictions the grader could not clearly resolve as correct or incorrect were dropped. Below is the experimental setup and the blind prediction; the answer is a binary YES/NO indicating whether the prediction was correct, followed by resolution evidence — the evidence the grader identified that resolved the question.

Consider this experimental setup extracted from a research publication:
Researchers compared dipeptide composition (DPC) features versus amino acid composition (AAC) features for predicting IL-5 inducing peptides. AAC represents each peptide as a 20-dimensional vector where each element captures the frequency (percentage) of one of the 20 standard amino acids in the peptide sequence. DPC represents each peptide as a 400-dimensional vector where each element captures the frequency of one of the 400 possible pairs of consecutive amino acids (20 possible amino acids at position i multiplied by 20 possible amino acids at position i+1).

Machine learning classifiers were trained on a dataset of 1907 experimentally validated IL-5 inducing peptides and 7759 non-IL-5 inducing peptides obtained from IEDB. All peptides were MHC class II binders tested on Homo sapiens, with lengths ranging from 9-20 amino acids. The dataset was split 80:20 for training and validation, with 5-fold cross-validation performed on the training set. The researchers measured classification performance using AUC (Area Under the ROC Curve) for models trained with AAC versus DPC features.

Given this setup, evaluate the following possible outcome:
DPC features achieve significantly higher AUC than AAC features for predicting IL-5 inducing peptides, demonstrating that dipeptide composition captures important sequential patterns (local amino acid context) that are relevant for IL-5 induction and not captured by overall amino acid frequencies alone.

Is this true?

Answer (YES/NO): YES